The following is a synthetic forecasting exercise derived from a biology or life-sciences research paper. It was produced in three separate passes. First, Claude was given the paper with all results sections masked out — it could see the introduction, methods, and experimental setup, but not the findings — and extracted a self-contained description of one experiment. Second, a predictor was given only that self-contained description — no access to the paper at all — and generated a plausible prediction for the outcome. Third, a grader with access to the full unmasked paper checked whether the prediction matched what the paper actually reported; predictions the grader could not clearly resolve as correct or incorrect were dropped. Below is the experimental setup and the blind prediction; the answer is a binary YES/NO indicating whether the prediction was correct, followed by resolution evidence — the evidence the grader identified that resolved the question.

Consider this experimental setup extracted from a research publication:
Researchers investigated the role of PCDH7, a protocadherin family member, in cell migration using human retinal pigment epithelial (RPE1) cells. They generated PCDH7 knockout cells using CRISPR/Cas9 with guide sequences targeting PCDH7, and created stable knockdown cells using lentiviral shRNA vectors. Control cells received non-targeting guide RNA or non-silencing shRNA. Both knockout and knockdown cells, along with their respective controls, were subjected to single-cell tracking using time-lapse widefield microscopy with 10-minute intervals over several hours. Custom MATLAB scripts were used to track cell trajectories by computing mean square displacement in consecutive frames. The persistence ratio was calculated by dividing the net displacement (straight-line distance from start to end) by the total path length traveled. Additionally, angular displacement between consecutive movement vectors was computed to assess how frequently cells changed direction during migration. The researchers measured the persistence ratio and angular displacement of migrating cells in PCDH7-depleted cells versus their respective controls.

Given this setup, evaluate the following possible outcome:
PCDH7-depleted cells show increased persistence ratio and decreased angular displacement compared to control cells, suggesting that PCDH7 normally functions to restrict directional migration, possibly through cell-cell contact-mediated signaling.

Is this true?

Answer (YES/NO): NO